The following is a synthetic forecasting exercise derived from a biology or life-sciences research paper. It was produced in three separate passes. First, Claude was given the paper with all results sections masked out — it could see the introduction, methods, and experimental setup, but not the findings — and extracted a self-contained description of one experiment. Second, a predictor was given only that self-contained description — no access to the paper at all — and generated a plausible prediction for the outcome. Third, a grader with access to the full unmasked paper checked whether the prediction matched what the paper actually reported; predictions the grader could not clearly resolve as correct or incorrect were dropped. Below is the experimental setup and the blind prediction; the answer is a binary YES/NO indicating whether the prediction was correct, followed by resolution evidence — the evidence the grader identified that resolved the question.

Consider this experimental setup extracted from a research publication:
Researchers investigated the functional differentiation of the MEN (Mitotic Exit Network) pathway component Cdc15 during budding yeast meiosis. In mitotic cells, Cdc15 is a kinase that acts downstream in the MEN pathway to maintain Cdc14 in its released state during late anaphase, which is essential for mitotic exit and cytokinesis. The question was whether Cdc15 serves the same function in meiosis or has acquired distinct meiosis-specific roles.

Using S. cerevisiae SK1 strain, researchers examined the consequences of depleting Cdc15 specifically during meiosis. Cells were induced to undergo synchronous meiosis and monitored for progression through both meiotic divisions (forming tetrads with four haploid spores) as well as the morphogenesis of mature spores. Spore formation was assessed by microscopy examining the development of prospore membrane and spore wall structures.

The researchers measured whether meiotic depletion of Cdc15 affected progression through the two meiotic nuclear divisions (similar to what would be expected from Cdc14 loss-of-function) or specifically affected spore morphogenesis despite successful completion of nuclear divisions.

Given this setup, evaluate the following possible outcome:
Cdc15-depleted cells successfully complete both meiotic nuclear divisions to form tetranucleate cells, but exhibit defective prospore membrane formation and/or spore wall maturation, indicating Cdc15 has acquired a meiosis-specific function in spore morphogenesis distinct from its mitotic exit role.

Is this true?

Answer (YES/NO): YES